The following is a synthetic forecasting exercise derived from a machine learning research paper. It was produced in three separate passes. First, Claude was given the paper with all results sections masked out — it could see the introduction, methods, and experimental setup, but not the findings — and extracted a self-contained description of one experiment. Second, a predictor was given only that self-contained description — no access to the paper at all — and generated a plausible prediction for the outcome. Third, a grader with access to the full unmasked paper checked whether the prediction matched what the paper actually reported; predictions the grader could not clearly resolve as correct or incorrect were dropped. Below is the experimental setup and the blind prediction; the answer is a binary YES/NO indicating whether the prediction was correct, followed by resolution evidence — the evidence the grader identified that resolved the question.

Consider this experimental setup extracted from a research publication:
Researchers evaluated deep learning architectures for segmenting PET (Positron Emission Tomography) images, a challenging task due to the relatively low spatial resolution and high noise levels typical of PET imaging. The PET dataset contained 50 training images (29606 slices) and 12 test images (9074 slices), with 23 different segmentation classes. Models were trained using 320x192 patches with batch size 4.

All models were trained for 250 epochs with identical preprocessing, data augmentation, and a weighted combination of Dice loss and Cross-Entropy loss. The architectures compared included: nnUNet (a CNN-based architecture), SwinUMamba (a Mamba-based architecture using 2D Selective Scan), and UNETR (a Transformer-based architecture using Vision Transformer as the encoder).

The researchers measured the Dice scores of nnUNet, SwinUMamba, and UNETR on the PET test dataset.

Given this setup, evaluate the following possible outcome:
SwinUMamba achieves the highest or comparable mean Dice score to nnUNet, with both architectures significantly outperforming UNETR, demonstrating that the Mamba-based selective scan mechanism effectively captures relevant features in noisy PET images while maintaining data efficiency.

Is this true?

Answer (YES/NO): YES